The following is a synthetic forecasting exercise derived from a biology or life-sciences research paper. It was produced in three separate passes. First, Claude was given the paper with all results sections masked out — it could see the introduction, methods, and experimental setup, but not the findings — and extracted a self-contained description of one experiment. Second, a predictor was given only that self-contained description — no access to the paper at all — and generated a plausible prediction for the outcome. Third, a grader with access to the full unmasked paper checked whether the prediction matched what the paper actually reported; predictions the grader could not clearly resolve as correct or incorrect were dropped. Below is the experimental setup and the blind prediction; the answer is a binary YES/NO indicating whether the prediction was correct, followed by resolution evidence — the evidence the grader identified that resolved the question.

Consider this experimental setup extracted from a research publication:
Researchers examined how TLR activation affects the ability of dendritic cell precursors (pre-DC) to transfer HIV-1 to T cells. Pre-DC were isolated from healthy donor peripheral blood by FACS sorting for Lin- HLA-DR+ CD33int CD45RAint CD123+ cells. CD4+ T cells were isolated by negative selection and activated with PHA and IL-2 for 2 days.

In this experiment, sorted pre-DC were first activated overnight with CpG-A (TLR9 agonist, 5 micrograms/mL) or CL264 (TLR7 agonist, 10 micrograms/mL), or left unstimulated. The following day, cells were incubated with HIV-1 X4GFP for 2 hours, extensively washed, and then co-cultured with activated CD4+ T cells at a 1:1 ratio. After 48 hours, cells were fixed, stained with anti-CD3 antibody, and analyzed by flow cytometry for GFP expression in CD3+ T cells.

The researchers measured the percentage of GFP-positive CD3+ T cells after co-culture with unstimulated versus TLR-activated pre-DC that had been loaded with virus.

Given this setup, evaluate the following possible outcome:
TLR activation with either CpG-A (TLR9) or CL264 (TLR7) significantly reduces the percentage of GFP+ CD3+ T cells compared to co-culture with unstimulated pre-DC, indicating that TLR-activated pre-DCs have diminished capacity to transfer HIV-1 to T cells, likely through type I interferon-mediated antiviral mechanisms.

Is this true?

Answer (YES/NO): NO